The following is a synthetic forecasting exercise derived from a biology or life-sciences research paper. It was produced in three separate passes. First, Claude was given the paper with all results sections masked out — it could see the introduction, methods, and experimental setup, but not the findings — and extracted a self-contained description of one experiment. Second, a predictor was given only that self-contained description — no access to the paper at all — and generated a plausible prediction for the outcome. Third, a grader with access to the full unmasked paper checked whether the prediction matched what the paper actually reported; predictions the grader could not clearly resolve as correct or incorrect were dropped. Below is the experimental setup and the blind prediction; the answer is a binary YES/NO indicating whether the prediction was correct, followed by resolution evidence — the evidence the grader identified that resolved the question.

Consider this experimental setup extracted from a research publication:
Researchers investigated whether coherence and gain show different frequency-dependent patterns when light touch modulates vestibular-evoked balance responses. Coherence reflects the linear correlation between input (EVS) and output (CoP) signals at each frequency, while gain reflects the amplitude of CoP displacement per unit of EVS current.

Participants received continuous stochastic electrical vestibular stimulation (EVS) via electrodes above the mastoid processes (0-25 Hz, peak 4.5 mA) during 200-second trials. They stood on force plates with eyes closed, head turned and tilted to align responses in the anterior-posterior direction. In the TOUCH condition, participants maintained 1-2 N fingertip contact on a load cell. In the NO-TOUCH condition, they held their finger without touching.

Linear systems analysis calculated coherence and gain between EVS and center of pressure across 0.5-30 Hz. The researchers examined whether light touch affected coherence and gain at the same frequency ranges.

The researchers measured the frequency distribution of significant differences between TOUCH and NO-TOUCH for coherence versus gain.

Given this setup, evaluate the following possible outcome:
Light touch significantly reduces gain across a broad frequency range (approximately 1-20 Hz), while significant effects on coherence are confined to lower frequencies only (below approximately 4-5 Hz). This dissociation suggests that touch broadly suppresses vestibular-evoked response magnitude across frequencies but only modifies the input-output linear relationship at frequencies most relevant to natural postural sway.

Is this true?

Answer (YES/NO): NO